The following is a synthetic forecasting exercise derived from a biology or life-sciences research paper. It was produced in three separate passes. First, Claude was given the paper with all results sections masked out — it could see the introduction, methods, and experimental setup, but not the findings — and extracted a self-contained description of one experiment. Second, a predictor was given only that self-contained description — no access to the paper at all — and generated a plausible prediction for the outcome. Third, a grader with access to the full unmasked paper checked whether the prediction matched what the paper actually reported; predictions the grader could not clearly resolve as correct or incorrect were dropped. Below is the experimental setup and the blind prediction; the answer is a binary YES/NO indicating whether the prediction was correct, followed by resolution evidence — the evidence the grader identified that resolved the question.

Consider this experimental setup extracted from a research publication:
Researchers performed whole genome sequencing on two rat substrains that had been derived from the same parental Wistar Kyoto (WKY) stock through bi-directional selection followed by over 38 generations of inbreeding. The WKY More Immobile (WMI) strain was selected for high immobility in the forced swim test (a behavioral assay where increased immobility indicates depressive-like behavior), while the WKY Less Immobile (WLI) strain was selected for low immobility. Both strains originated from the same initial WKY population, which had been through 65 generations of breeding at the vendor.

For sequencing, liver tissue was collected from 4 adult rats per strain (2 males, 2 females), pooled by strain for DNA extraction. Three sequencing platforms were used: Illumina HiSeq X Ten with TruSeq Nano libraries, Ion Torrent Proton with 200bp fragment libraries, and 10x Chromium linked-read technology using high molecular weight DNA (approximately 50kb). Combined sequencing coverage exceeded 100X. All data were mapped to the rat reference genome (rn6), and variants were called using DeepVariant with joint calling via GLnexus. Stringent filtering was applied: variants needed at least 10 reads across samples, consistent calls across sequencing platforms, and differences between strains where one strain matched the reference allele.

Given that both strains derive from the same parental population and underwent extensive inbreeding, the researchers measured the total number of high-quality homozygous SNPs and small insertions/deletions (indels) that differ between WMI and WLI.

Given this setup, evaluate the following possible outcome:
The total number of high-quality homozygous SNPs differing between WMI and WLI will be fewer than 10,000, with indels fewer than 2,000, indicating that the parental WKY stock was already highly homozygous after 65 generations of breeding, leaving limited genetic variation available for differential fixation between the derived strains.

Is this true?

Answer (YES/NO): NO